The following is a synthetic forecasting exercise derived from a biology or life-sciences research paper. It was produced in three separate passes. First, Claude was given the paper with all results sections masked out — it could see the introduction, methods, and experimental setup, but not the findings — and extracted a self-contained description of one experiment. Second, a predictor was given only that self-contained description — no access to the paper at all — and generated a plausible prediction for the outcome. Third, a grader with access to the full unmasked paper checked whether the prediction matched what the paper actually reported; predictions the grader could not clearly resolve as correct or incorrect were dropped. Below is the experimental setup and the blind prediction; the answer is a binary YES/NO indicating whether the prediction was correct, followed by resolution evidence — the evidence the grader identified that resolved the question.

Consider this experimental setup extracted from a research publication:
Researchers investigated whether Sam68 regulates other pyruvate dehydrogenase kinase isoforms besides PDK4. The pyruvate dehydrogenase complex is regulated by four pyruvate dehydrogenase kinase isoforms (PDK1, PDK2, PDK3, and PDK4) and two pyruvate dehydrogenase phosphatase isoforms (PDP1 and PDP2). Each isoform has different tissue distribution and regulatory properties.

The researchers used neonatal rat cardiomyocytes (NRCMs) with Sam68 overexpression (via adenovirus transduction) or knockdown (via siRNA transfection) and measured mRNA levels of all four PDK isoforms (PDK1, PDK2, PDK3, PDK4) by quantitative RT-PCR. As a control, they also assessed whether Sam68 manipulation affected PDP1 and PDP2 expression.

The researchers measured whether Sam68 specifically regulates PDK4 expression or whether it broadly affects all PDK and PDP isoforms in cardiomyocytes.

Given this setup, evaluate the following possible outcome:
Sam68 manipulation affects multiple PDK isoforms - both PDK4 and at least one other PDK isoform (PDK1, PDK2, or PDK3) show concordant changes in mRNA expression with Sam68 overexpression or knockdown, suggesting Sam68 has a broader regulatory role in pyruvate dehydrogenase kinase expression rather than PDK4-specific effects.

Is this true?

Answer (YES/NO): NO